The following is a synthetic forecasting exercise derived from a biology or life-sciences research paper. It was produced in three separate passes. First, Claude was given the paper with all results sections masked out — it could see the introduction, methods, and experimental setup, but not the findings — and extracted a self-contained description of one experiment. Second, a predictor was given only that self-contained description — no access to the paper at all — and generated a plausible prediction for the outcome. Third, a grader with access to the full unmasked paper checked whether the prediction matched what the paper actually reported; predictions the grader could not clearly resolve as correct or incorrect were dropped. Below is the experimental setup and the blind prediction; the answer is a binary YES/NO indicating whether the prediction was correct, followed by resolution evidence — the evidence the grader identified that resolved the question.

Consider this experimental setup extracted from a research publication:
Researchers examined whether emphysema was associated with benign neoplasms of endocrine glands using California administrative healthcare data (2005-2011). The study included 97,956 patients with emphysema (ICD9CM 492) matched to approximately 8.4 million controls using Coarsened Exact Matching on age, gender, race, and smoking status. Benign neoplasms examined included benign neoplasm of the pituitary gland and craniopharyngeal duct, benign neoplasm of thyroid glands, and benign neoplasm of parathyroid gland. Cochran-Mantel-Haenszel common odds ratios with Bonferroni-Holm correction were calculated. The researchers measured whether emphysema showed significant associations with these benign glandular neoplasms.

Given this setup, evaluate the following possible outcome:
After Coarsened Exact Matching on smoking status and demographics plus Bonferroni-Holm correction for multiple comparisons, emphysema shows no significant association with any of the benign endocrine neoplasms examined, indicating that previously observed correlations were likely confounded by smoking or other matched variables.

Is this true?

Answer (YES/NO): NO